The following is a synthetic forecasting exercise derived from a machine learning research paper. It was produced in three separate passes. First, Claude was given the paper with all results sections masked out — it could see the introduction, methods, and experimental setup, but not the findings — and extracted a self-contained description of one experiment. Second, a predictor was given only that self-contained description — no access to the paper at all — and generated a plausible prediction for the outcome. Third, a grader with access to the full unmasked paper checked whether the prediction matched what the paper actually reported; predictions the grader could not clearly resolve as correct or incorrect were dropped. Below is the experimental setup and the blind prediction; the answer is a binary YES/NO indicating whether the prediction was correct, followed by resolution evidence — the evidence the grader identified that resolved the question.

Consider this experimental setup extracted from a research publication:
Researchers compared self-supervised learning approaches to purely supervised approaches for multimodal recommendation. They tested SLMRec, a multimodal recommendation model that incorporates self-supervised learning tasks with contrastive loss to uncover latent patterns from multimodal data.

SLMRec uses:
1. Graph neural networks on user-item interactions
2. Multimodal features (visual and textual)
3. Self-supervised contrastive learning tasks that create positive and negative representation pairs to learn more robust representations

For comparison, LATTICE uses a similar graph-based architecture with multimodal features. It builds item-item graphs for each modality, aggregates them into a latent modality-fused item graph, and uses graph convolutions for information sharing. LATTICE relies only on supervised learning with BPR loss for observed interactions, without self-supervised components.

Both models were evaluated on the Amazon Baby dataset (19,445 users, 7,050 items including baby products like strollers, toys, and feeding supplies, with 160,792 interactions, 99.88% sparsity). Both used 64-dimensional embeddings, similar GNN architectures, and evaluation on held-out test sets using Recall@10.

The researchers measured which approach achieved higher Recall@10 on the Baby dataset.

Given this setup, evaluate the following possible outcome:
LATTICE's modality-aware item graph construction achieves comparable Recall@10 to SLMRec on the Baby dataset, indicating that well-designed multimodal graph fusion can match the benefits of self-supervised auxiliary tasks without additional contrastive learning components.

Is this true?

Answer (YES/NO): YES